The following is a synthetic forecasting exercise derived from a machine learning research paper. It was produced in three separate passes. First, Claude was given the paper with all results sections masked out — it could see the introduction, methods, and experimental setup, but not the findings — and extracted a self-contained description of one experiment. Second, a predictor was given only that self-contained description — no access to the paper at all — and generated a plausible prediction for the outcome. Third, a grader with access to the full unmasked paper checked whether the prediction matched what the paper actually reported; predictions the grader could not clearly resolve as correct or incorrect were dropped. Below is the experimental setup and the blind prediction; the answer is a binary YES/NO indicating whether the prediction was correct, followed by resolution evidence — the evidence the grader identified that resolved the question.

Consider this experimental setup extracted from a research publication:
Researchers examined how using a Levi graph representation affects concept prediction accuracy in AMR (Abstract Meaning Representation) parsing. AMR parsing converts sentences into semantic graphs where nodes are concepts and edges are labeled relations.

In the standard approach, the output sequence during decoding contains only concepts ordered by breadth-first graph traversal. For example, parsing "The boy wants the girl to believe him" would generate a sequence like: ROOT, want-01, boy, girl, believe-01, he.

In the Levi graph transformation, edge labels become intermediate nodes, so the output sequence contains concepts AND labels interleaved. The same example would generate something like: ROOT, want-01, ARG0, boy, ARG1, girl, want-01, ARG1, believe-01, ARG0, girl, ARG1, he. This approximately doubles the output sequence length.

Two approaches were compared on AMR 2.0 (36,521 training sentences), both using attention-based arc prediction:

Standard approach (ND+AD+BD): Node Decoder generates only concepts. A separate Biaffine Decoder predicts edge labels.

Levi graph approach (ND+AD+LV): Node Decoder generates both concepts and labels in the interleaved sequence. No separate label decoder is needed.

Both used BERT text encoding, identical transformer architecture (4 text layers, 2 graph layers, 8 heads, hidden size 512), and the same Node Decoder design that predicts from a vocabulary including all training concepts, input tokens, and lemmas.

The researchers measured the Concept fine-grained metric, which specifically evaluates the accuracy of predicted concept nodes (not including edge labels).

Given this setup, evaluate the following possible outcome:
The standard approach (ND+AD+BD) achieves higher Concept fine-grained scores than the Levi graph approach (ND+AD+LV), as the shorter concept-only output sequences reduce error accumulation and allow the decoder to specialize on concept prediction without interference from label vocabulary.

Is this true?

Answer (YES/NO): YES